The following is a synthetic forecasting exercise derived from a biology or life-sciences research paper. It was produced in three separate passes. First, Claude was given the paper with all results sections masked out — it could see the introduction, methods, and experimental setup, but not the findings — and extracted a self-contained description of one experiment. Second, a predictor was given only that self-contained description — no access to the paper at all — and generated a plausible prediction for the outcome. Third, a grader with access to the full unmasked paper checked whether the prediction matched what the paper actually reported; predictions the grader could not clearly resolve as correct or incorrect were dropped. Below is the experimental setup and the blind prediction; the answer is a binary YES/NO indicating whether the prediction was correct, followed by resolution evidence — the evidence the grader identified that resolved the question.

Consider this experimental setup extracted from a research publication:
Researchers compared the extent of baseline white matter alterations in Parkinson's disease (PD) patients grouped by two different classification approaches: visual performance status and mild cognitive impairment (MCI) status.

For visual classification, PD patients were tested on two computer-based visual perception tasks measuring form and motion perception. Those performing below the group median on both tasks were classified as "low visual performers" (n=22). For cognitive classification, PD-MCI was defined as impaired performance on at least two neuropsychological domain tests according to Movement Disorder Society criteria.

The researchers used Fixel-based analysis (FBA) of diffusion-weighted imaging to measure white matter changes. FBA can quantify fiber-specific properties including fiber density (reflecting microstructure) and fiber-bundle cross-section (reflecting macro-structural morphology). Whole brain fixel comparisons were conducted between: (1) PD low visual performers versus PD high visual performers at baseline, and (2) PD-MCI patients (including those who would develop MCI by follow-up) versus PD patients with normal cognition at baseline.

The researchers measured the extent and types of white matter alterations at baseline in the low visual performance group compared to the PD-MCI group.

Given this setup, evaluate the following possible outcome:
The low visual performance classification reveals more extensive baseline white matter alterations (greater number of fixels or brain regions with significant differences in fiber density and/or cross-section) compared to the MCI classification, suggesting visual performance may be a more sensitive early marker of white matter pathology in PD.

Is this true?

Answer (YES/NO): YES